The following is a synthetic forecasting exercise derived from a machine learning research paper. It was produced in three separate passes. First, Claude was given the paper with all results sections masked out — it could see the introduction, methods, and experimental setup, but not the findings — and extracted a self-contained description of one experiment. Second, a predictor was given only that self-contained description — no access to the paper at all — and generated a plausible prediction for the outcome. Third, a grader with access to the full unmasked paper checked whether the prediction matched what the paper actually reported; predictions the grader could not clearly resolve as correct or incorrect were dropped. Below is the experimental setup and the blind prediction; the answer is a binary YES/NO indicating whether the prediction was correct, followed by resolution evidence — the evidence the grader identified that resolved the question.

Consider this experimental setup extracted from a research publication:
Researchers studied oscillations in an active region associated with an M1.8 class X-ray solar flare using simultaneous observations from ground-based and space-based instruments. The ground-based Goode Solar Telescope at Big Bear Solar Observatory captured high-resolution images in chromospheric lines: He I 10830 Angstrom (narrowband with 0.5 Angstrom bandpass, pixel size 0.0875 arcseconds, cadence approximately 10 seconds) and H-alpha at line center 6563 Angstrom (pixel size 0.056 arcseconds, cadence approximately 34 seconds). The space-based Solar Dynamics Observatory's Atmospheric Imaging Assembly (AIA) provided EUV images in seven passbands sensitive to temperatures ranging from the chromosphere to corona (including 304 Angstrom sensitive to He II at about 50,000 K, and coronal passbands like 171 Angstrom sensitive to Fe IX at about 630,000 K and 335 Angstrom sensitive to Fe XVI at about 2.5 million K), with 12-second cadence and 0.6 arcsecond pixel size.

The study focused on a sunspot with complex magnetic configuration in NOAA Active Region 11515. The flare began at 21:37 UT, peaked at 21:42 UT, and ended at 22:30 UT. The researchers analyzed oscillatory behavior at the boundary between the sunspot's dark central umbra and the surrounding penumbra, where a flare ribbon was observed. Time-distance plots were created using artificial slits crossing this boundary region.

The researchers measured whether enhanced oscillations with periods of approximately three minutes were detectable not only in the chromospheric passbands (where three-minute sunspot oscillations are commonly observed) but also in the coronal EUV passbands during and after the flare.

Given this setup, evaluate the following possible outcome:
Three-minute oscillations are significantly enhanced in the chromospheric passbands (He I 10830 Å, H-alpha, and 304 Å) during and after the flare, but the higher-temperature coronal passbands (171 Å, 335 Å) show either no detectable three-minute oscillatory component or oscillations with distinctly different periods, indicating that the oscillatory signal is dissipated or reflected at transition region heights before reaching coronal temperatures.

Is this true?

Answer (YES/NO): NO